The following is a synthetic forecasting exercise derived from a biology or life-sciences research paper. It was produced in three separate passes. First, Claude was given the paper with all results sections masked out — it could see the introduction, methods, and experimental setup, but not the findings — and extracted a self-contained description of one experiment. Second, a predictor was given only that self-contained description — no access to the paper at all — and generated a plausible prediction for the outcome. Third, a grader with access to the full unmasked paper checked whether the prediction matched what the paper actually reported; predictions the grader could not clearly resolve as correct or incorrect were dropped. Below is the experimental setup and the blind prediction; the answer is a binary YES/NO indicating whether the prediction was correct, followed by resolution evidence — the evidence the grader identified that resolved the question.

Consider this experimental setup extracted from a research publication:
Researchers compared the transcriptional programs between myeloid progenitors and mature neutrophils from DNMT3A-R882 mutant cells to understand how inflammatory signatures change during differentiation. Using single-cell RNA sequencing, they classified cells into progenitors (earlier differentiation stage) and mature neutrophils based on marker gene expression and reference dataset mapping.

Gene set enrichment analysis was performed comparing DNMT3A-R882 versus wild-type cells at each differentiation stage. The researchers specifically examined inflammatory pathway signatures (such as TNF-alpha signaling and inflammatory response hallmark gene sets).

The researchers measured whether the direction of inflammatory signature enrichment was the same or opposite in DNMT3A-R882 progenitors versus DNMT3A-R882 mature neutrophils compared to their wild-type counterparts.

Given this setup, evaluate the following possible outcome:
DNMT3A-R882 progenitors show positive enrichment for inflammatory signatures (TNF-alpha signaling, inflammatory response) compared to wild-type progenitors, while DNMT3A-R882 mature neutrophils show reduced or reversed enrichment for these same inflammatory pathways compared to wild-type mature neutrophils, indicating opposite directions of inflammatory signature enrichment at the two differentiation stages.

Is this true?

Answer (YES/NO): NO